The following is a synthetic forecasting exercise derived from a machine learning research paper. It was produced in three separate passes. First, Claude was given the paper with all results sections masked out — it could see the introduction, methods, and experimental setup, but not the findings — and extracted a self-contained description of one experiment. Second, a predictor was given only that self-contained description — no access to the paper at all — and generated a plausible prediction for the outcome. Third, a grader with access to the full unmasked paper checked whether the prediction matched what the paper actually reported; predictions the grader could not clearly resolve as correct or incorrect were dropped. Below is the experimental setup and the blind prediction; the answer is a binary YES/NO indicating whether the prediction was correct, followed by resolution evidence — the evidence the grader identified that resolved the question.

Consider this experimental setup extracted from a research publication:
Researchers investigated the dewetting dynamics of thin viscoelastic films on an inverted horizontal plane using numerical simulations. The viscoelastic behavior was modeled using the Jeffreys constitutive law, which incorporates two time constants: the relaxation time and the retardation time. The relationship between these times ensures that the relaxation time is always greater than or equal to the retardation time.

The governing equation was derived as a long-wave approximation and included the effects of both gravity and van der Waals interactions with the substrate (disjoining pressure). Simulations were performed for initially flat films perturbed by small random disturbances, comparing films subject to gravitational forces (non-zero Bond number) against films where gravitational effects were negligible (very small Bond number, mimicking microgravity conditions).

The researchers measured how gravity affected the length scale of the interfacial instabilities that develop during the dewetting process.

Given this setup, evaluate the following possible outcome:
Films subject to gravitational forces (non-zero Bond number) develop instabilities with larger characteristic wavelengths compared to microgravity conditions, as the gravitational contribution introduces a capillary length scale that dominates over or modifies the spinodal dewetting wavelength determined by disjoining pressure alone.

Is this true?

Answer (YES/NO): NO